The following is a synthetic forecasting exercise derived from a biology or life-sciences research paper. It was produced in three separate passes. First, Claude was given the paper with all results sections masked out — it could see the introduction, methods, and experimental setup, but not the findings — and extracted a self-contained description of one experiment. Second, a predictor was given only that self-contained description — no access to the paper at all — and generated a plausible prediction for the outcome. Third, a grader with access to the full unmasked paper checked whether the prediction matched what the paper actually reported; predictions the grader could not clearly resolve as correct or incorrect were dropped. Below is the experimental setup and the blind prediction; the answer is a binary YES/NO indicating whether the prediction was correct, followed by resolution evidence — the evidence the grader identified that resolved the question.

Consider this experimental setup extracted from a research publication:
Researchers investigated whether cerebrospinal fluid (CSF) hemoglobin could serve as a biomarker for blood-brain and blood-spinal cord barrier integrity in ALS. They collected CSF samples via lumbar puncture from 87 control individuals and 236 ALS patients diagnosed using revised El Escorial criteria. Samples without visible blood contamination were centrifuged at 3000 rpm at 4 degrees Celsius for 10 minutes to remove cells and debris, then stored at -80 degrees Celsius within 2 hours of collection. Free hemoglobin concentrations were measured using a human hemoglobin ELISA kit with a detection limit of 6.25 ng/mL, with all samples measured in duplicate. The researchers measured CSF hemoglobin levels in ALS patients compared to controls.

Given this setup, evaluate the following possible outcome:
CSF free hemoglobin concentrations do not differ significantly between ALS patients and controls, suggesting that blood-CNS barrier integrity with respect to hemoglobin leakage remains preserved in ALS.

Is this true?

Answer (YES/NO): NO